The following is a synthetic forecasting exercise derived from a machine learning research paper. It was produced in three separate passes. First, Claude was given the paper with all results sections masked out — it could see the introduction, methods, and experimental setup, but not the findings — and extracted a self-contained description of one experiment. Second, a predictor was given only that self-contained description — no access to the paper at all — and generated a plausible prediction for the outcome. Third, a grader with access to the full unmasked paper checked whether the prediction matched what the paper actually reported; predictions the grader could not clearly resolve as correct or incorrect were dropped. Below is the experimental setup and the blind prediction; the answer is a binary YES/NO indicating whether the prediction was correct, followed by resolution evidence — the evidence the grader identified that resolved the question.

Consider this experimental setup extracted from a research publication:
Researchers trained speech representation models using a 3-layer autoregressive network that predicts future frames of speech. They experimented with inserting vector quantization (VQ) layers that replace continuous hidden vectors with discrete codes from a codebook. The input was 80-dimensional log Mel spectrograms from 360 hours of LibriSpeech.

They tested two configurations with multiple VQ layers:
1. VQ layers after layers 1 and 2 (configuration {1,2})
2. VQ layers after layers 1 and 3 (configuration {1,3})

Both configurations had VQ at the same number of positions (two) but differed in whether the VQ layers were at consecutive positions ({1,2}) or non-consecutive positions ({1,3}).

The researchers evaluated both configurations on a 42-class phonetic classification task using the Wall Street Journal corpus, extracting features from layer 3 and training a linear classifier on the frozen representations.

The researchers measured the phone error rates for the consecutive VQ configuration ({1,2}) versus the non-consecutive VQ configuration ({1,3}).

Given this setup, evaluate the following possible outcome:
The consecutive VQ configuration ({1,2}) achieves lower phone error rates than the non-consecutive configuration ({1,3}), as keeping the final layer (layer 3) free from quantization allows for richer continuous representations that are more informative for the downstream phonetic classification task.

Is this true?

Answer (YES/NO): NO